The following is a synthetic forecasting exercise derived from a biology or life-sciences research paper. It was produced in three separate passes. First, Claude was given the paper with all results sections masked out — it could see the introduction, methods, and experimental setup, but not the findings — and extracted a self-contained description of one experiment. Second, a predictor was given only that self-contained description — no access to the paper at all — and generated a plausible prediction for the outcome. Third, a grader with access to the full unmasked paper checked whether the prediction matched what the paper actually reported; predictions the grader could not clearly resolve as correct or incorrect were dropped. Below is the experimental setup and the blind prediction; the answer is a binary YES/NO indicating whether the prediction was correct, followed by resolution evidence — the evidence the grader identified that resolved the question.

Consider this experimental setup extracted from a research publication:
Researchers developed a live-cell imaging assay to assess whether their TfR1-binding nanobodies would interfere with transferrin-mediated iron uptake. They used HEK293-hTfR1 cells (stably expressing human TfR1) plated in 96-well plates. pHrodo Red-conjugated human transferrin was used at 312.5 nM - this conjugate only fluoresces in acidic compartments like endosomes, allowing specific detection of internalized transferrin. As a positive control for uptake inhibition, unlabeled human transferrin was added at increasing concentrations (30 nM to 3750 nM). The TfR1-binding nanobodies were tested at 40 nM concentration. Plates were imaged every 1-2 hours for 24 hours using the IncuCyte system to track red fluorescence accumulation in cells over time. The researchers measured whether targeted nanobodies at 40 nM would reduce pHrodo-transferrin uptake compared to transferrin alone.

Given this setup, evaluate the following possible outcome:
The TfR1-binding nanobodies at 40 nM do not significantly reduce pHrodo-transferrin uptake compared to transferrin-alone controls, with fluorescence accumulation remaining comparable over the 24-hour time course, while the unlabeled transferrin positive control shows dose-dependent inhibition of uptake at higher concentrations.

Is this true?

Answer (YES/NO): NO